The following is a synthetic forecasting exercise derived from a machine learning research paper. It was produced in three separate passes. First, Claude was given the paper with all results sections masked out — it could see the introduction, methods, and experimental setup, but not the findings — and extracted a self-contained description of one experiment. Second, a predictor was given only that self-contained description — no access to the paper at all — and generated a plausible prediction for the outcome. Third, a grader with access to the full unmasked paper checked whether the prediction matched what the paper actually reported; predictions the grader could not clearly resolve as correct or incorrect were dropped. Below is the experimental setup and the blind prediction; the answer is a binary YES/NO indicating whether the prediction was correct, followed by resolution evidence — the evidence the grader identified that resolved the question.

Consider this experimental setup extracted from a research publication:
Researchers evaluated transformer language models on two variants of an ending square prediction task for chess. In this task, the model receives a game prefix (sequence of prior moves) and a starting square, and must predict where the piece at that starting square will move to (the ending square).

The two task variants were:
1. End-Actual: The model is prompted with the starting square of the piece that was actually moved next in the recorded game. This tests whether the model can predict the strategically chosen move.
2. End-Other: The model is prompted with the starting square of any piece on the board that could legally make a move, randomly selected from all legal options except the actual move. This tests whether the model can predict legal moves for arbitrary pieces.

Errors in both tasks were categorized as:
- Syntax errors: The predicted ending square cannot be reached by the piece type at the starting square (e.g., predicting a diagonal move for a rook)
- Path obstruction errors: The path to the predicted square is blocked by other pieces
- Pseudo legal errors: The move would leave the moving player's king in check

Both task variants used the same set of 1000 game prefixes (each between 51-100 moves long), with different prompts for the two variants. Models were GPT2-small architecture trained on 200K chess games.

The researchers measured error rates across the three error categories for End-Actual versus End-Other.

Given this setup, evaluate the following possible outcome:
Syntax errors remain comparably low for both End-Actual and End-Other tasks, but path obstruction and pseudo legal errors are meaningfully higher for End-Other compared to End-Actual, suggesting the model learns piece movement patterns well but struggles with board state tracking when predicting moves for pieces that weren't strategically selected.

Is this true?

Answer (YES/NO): YES